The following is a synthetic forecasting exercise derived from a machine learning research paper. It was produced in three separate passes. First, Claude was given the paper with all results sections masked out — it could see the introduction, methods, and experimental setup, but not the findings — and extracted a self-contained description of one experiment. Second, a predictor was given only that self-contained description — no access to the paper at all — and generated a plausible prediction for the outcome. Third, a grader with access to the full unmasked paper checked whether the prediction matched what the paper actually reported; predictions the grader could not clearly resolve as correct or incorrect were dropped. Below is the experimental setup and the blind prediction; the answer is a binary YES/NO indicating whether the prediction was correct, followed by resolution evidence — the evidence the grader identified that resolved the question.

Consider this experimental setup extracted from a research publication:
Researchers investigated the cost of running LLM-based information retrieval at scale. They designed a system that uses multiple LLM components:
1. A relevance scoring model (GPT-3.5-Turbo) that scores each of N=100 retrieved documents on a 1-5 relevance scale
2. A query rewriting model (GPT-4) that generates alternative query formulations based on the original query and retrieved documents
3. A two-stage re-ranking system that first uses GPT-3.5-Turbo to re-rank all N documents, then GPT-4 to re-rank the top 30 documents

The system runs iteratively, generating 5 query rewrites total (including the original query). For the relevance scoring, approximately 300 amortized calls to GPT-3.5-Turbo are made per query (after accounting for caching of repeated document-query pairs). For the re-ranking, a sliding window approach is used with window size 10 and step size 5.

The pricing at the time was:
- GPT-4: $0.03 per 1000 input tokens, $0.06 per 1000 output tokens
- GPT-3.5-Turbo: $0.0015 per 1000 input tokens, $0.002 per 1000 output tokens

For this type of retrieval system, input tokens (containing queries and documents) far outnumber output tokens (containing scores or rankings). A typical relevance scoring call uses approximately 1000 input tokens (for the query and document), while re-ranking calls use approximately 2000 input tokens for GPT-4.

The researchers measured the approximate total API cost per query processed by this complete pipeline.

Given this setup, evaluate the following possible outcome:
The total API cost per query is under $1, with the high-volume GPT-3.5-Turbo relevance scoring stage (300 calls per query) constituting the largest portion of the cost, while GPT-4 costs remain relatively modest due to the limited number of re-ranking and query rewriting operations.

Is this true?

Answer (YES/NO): NO